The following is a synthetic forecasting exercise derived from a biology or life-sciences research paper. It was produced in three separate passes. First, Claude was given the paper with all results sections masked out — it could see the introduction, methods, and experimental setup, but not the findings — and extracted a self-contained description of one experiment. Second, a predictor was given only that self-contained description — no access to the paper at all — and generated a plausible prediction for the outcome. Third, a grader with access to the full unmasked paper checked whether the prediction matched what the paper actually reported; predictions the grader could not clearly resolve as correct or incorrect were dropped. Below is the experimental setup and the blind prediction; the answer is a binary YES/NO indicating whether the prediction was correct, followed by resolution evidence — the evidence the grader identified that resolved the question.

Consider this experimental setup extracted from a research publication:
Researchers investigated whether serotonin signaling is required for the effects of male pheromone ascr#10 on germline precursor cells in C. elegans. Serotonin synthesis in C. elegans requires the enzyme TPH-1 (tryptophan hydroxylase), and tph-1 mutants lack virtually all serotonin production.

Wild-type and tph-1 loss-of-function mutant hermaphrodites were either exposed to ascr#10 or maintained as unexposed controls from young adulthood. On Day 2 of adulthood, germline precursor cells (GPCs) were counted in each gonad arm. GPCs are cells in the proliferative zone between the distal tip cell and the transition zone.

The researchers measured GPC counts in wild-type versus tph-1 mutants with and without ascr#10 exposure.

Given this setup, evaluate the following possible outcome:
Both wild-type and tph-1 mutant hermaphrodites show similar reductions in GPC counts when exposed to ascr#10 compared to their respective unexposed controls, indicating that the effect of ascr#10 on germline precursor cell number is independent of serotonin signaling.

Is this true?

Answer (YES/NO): NO